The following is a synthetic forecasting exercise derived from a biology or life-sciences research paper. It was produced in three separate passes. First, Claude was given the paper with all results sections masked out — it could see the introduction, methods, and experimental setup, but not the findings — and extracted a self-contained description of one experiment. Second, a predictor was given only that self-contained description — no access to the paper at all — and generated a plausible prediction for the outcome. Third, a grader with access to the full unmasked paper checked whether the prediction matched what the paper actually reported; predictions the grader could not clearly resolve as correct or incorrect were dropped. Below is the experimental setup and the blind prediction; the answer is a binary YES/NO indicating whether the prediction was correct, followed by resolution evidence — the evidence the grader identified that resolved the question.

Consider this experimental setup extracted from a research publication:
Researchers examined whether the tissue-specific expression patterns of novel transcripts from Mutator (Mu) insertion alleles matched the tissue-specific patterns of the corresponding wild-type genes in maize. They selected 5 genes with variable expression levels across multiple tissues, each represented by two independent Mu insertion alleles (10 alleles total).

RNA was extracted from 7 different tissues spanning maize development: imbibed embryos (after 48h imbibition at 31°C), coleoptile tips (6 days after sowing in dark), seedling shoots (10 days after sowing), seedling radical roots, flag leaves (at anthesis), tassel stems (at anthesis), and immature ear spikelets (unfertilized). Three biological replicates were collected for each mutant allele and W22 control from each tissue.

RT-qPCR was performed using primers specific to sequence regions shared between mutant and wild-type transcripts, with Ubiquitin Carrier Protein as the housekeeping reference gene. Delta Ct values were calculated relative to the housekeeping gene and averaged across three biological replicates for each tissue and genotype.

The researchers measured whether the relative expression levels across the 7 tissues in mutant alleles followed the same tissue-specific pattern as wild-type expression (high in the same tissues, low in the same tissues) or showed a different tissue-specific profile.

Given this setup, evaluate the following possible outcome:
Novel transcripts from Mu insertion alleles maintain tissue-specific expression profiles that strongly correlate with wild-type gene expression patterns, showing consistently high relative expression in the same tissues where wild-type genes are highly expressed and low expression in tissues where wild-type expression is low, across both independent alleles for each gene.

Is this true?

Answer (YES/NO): YES